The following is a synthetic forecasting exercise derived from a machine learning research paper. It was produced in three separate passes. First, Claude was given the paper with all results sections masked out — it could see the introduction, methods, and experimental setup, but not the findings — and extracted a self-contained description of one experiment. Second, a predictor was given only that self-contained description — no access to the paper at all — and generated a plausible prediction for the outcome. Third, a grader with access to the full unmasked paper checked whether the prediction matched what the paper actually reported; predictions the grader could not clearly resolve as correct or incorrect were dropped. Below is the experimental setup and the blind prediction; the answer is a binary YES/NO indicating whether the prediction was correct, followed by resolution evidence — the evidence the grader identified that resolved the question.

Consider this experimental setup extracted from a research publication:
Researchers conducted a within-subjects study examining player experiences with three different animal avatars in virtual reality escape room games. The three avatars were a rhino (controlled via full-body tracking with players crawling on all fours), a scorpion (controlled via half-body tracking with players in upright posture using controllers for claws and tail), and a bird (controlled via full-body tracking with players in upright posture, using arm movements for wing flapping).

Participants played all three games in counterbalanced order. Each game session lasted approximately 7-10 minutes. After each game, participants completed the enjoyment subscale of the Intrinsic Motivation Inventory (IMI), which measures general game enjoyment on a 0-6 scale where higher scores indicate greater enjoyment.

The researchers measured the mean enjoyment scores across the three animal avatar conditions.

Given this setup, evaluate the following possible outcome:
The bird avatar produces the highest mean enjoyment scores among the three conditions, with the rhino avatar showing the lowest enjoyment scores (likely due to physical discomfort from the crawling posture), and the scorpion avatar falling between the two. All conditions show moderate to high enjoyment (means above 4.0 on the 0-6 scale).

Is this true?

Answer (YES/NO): NO